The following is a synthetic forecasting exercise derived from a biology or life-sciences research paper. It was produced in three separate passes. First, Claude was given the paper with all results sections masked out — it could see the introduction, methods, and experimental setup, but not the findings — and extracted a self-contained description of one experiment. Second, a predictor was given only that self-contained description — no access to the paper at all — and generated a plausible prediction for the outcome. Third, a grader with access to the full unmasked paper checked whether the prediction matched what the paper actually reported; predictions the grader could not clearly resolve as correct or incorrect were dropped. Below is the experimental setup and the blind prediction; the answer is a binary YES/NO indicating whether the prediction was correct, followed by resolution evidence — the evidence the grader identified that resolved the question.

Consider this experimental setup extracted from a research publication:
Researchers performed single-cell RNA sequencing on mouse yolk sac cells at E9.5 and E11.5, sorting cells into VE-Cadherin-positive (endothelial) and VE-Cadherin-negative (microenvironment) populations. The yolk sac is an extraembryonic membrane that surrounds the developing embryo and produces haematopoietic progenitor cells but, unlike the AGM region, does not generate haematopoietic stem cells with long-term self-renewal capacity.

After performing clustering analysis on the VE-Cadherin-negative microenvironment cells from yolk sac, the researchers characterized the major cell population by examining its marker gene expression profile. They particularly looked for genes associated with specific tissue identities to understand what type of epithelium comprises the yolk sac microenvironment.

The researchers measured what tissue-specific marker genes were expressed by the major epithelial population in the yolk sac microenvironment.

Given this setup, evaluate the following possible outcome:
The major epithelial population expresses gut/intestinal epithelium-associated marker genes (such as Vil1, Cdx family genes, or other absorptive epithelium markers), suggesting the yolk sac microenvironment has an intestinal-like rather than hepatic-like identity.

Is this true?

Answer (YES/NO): NO